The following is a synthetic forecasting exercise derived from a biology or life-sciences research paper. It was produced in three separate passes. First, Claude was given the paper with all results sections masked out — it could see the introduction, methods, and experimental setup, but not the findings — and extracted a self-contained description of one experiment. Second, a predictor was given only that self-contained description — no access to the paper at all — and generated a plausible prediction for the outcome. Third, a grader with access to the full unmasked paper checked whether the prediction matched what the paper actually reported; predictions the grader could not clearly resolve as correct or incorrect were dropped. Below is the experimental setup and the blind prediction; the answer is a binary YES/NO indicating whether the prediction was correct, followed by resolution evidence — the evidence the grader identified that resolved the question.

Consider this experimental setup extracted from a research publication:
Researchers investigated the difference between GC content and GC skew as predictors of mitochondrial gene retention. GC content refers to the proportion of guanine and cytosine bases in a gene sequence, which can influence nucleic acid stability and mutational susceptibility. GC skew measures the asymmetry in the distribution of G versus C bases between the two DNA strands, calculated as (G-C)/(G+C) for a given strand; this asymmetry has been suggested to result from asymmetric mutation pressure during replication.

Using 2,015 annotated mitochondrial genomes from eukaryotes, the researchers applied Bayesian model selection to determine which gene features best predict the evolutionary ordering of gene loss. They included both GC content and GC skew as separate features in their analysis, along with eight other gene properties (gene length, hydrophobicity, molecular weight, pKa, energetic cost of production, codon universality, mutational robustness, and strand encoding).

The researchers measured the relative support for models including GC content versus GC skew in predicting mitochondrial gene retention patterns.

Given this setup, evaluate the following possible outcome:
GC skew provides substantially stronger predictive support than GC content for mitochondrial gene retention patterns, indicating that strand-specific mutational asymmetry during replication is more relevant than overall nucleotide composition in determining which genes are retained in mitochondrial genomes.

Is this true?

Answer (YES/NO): NO